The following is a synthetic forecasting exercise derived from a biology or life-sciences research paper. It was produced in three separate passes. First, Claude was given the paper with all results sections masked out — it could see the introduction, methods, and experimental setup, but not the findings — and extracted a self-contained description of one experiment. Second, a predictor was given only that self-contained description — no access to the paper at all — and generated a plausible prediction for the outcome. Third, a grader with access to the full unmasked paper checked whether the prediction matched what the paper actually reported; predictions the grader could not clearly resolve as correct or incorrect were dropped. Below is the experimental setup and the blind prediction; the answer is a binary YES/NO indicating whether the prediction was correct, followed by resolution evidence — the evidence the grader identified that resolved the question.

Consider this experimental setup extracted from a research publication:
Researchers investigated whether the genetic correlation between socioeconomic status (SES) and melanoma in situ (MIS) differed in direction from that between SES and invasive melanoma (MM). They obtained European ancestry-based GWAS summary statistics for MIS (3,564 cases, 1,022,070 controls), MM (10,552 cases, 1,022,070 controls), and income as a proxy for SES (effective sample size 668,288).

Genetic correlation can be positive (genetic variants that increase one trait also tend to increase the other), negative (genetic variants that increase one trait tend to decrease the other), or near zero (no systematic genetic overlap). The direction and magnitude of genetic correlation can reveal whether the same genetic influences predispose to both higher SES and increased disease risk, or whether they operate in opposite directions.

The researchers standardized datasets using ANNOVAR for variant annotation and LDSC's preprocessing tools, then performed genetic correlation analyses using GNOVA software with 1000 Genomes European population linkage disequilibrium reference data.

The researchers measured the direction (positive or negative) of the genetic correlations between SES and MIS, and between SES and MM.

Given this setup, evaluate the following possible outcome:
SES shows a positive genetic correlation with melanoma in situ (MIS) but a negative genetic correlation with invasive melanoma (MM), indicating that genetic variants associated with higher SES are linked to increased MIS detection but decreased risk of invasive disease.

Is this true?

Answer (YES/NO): NO